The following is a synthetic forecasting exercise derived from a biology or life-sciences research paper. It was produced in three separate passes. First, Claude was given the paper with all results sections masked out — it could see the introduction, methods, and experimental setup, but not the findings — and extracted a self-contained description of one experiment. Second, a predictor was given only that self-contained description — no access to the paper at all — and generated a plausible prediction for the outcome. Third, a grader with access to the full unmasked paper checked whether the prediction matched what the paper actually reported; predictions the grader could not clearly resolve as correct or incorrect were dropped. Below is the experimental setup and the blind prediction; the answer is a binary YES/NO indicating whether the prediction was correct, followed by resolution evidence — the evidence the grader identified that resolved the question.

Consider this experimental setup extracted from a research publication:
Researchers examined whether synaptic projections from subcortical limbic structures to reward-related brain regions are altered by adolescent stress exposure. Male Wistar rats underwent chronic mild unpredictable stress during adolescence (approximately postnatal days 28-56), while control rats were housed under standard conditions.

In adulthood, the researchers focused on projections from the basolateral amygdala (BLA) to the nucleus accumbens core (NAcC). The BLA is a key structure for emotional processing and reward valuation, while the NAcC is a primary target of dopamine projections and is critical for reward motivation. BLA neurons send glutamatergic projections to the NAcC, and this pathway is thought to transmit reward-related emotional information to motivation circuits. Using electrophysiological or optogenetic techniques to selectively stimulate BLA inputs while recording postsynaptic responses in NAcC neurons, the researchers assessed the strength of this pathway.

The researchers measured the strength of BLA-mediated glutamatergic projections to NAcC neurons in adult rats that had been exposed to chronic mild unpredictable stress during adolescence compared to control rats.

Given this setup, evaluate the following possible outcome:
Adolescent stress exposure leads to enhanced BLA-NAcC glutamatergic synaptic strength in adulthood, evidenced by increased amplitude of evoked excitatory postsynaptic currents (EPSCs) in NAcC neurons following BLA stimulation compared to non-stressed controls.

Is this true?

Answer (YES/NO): YES